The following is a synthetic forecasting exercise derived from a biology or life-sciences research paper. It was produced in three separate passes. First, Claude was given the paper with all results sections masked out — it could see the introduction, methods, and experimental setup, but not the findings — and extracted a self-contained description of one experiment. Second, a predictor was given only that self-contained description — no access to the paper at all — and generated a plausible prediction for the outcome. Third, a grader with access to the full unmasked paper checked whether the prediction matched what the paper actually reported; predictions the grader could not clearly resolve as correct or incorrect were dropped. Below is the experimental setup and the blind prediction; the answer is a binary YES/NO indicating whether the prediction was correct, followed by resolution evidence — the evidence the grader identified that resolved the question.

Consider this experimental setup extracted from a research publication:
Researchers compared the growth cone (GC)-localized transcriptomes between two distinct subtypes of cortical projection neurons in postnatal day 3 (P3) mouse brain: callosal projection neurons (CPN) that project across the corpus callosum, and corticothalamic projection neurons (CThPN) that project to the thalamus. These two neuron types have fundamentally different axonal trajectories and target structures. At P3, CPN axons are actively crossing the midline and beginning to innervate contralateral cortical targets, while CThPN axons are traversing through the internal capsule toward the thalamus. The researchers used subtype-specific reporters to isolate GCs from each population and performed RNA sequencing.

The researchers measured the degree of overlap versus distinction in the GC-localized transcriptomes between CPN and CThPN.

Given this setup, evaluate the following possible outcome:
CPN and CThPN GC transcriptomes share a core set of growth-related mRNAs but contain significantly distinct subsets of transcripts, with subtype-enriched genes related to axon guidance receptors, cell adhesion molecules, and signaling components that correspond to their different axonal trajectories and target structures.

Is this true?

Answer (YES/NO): NO